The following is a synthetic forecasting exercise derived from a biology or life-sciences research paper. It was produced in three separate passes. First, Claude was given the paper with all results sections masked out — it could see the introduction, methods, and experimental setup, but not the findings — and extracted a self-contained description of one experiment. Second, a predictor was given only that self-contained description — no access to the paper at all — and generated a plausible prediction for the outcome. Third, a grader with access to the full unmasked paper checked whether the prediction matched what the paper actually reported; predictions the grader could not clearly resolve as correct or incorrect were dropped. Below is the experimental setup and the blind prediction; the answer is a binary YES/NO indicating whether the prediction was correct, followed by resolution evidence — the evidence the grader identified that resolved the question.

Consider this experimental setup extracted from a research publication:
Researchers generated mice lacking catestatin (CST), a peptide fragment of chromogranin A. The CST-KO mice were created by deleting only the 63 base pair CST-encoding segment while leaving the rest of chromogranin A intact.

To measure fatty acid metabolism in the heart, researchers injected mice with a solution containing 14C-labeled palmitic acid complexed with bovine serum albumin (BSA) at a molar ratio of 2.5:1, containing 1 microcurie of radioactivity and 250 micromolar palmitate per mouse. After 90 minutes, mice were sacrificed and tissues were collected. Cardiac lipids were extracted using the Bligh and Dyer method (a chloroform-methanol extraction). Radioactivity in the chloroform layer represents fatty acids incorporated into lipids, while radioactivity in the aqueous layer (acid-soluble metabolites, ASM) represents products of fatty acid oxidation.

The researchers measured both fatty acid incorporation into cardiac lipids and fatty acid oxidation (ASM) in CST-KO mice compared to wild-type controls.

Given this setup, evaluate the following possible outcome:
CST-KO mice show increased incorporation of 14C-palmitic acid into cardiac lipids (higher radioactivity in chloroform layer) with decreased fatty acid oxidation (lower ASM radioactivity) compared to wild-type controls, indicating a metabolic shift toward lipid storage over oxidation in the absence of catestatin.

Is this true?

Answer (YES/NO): NO